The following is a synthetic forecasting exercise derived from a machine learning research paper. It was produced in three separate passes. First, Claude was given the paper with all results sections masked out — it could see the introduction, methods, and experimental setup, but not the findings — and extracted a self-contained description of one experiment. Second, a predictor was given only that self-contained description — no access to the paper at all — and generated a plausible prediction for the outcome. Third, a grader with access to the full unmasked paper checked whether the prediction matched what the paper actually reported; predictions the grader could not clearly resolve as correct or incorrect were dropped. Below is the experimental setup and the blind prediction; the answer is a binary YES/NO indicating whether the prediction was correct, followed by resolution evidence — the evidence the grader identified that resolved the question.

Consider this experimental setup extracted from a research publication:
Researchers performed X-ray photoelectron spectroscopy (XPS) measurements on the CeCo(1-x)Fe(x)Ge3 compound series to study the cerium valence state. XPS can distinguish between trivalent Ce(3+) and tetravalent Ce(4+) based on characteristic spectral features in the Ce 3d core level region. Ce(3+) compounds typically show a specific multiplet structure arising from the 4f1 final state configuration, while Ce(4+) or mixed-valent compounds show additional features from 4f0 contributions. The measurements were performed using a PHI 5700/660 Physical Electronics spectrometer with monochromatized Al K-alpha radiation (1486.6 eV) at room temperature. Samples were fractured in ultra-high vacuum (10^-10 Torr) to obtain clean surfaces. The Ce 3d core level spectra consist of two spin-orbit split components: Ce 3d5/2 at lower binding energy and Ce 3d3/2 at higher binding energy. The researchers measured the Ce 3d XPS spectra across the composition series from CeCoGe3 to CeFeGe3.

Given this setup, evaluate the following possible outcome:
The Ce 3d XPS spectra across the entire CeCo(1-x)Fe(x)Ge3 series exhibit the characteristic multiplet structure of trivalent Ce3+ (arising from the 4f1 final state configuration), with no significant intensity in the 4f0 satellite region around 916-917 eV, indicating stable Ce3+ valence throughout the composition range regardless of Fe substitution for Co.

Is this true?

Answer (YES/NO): YES